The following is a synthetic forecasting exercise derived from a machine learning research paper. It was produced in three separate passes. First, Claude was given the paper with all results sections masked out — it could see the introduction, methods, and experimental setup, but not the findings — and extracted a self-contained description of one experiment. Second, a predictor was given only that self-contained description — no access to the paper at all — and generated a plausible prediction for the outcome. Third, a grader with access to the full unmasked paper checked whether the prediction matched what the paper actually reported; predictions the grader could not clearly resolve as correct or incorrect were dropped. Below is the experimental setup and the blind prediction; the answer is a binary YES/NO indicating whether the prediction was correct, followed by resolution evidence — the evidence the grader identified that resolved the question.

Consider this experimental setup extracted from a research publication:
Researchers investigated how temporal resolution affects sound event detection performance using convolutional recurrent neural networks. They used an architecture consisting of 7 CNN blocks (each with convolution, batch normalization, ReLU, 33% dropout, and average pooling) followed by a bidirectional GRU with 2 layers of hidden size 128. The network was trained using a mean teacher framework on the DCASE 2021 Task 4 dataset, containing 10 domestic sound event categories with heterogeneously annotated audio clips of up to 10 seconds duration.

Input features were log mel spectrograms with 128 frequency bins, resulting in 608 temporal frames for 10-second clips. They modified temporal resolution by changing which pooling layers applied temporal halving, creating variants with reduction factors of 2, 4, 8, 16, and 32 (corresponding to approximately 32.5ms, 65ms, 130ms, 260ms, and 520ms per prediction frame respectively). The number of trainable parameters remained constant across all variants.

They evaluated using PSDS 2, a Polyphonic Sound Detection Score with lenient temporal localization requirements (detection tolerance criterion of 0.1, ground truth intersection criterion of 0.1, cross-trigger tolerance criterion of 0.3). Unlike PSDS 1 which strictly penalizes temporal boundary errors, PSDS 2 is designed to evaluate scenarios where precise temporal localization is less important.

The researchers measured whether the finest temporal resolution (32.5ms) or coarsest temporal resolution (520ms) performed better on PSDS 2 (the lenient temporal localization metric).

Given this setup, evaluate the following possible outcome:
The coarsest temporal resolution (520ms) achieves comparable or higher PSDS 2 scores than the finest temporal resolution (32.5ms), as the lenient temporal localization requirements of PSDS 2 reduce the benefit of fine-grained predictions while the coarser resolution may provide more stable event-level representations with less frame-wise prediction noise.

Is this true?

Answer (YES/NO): YES